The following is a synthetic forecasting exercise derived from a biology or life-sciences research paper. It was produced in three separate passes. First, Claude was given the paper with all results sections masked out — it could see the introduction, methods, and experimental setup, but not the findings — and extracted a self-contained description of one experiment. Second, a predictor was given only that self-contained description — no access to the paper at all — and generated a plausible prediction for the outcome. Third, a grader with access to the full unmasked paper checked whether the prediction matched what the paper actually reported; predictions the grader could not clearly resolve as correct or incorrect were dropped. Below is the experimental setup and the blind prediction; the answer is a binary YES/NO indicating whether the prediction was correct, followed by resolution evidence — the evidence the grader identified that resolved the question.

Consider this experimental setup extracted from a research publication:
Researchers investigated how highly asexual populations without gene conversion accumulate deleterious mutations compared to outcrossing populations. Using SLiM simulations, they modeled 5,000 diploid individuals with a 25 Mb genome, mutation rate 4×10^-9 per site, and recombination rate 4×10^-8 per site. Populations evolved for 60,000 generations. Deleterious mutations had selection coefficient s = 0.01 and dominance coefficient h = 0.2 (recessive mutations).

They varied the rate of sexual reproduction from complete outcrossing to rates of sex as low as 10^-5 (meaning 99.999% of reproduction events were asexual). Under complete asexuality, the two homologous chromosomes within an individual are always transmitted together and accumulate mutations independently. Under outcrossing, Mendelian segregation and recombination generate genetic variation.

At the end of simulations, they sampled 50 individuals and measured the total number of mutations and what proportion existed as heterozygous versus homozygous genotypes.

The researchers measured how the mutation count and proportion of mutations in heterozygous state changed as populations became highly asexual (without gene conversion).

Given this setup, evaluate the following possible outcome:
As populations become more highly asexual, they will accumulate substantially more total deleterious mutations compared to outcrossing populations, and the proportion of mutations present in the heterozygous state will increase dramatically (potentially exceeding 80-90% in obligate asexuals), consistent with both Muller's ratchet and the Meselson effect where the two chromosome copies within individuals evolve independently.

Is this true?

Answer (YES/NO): YES